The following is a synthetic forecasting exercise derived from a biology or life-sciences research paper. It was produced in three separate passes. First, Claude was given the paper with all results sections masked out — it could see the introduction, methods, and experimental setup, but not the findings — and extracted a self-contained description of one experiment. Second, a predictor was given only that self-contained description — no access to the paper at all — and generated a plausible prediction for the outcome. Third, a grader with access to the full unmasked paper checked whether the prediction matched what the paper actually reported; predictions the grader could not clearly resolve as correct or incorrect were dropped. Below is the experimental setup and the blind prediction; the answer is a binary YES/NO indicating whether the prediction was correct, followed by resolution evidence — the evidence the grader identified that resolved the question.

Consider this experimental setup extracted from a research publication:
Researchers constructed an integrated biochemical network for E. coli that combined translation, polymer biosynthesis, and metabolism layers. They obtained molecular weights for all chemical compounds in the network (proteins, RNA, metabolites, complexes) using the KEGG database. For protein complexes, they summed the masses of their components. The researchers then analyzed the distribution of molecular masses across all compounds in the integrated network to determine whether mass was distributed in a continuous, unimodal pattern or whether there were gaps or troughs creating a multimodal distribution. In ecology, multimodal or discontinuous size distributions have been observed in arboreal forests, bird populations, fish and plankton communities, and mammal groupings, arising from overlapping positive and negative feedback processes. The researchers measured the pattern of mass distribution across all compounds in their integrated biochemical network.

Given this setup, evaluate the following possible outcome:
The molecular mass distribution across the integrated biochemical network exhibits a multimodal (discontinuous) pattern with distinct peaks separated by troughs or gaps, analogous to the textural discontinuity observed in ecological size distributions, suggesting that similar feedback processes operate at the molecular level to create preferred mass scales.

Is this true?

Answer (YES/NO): YES